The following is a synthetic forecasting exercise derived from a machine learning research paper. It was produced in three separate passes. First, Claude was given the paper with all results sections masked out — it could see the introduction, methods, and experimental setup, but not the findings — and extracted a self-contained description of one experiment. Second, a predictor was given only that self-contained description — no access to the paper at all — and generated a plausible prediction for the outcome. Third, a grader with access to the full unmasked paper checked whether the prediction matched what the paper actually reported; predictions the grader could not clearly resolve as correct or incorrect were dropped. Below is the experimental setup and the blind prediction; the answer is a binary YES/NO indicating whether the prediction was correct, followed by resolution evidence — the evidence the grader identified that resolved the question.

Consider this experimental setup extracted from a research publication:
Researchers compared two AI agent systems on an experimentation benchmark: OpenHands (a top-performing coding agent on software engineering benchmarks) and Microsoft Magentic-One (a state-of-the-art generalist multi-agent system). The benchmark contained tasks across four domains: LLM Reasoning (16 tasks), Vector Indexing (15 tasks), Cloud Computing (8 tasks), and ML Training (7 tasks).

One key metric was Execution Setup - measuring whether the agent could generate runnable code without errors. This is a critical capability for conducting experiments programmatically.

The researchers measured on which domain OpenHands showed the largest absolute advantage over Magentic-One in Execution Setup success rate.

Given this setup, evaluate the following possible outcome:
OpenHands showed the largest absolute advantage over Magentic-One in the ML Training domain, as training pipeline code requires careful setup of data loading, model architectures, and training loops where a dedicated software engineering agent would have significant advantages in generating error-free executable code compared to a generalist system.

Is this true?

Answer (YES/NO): NO